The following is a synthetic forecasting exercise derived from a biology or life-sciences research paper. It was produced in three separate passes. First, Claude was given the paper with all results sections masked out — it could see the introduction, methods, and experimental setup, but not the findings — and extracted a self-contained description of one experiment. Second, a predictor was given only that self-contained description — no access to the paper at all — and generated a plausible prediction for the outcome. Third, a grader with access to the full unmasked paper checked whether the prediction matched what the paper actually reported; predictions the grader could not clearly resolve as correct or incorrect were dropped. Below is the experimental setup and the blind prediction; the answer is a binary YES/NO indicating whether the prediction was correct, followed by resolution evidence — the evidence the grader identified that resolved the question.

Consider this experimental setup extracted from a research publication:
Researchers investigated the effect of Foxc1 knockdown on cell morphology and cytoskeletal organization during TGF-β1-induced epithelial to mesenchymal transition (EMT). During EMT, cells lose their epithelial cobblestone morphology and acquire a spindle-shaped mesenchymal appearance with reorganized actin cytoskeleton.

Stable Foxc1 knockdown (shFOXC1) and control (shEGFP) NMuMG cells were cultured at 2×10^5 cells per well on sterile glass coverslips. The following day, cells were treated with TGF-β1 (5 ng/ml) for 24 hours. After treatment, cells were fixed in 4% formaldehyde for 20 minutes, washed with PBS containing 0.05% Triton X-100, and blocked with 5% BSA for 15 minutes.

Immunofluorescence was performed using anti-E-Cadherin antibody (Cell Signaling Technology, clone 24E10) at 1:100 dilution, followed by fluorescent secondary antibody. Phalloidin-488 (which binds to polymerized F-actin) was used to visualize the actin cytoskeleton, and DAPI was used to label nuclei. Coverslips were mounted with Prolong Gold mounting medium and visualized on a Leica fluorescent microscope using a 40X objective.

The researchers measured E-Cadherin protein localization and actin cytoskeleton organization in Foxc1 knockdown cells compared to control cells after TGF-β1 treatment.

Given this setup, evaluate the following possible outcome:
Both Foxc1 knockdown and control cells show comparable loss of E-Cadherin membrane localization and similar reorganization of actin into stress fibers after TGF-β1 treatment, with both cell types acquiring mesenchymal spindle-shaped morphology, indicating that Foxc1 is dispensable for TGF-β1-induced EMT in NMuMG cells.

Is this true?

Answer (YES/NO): YES